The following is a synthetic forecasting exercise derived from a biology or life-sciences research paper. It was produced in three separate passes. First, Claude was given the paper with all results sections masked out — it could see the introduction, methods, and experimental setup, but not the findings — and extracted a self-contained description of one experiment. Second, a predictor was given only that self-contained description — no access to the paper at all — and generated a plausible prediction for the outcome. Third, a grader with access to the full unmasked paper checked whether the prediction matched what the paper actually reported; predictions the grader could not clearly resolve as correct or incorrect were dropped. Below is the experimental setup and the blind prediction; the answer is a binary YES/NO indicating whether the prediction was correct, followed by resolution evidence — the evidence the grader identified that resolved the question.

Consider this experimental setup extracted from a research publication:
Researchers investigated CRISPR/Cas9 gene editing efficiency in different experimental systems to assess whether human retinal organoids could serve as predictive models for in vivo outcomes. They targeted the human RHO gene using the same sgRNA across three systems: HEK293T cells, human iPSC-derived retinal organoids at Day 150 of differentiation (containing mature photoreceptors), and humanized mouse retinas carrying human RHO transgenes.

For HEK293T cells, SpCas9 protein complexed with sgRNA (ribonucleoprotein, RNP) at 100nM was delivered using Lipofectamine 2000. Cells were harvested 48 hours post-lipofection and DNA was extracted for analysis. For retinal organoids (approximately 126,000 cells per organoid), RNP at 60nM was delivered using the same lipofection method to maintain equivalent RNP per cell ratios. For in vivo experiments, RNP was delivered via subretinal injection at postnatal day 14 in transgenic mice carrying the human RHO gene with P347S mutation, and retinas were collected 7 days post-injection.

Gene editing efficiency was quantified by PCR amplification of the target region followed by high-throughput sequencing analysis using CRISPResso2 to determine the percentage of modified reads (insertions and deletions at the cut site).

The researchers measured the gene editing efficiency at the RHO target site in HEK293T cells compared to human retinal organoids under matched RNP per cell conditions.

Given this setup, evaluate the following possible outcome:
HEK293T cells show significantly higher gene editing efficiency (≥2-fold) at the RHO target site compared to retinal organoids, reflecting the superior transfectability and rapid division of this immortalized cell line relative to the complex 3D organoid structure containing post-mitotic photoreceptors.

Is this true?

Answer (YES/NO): YES